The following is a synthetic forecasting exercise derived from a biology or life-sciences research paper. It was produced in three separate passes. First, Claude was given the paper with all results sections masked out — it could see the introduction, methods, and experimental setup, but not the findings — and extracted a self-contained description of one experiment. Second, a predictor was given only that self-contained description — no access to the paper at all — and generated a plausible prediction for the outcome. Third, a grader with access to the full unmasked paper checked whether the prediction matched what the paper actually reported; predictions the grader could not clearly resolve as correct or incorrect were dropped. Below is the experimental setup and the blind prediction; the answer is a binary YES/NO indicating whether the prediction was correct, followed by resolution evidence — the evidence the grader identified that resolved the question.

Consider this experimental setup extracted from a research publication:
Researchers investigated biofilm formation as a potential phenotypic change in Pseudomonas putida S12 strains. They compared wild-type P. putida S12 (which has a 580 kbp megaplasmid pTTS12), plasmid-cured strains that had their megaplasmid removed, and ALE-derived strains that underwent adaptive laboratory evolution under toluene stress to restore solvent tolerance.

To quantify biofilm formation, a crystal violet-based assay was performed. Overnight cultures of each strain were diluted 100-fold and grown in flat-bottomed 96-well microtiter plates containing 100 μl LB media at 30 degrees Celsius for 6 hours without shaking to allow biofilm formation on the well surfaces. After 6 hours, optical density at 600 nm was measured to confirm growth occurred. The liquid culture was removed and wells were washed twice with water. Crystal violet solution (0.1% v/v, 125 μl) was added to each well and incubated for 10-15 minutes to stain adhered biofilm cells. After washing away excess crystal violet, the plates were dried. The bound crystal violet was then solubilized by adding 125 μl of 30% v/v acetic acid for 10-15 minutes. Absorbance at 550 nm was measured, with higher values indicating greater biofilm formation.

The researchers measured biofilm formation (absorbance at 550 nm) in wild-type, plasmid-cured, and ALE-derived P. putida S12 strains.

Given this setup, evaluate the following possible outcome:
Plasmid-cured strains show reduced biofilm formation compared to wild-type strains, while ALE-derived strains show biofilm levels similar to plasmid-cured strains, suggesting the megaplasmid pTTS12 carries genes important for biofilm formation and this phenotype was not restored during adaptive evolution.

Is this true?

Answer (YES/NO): NO